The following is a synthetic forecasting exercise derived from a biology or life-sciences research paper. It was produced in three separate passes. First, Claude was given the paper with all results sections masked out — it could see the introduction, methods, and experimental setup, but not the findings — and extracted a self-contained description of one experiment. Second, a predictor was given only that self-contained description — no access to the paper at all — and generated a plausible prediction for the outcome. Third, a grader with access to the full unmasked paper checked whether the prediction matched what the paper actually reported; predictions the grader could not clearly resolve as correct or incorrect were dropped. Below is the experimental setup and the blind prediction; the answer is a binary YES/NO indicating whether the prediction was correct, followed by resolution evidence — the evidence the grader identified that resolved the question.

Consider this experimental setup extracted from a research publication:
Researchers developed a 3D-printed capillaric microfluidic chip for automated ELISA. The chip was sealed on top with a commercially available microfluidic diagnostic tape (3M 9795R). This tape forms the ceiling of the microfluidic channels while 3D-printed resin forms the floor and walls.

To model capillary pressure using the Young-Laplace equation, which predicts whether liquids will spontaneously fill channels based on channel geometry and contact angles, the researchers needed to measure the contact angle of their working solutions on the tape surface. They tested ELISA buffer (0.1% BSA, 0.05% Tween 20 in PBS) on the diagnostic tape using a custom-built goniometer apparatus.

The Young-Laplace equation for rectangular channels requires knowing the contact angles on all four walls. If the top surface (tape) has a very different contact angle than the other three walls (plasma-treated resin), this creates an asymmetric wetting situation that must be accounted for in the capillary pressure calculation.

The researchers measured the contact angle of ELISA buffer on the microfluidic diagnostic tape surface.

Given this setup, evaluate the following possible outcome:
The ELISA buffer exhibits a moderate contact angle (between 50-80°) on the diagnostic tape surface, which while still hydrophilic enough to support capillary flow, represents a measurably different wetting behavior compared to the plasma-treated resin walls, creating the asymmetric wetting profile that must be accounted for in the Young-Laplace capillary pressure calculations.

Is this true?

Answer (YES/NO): NO